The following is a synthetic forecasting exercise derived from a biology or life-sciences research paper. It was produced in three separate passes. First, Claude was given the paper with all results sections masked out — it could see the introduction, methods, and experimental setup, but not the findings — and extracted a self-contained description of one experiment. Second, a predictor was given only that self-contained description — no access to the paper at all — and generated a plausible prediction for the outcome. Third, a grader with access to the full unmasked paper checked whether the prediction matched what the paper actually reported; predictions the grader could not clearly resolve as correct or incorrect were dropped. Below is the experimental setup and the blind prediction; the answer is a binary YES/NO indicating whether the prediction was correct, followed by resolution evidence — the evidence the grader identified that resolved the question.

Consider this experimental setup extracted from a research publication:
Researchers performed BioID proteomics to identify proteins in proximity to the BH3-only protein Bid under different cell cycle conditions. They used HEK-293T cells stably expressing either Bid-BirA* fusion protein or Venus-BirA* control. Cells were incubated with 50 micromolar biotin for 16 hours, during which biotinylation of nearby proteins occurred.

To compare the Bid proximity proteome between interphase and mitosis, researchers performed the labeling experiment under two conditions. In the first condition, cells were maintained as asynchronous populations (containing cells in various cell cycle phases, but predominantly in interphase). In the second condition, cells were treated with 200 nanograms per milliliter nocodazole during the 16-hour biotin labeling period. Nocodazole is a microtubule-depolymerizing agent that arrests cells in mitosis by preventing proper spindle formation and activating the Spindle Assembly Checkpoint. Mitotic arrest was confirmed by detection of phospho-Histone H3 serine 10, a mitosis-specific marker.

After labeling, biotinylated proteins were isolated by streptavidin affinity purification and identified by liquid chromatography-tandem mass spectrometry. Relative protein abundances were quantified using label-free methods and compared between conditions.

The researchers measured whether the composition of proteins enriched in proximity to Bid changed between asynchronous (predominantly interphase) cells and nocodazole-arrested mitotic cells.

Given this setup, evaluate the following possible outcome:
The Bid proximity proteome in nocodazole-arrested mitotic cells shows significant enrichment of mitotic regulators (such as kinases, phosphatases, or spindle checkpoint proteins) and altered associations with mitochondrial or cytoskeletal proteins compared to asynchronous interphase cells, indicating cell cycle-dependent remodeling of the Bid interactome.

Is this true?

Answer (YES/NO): NO